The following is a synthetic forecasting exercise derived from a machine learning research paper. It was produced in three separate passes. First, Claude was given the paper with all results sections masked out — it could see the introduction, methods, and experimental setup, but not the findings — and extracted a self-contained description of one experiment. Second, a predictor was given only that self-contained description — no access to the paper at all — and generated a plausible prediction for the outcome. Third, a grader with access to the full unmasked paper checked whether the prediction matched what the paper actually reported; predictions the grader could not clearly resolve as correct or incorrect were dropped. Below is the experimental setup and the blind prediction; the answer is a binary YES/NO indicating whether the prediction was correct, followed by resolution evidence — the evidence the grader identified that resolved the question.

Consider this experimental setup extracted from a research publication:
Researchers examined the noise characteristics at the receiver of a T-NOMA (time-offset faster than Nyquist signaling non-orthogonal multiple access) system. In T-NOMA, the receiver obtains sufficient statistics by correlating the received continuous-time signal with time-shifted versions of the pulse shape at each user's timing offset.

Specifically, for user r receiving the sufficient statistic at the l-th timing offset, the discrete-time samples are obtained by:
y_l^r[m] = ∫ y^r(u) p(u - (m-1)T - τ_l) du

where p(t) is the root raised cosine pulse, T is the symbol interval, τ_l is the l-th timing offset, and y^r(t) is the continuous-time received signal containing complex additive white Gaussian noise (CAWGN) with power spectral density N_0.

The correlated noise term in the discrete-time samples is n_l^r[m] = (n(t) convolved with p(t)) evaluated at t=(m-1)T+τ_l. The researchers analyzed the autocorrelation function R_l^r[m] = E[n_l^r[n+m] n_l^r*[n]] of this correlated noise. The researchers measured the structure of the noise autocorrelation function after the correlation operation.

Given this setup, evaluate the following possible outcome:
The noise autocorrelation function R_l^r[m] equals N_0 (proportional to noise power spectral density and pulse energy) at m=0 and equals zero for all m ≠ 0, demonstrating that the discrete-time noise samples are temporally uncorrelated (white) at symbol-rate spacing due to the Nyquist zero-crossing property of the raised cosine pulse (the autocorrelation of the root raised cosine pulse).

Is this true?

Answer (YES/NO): NO